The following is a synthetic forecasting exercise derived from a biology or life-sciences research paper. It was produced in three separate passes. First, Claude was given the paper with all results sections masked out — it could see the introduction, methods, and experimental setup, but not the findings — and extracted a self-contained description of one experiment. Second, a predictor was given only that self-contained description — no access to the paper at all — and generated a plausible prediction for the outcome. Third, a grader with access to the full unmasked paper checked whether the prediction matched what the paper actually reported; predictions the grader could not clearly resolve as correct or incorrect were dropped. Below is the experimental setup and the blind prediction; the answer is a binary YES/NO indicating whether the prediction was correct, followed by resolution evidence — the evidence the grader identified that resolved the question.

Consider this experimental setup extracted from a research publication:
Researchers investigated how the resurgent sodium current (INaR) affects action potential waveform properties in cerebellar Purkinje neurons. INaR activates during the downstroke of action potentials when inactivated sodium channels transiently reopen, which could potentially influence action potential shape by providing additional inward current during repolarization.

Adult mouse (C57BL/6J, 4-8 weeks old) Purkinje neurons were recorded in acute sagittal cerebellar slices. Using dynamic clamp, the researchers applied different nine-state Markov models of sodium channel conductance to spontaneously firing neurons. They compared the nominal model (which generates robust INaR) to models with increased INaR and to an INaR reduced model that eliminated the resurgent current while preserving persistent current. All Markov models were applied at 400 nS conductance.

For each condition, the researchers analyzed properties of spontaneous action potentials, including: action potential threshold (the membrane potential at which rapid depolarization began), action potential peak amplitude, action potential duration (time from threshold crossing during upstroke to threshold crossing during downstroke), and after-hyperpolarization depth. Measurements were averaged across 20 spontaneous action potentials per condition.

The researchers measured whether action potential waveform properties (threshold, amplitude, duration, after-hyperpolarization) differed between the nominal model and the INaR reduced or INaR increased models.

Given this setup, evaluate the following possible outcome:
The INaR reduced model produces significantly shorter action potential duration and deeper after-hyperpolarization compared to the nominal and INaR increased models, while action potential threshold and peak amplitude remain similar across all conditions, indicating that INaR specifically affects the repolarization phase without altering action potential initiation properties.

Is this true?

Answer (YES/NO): NO